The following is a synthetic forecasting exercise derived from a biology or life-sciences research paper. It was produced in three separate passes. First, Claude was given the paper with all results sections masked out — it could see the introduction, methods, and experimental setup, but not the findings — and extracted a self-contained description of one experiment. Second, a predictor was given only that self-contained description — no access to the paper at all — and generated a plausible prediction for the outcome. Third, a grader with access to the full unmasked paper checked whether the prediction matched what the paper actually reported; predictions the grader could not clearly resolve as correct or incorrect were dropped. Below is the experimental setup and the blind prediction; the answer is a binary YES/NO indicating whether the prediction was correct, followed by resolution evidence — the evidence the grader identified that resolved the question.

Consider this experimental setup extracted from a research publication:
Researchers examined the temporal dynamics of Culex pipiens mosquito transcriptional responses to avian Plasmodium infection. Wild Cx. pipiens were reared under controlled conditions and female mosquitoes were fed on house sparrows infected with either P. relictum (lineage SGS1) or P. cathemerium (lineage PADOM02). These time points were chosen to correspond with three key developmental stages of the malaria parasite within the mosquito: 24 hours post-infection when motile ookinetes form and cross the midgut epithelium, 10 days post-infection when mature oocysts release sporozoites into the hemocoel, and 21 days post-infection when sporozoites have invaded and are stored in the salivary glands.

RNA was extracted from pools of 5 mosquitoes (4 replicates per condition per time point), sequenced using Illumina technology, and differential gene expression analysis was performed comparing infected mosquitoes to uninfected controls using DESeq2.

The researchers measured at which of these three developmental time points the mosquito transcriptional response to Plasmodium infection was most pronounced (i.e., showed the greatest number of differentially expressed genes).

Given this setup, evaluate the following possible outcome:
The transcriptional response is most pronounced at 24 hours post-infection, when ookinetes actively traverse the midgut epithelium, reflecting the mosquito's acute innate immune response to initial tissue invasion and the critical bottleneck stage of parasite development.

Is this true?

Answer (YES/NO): YES